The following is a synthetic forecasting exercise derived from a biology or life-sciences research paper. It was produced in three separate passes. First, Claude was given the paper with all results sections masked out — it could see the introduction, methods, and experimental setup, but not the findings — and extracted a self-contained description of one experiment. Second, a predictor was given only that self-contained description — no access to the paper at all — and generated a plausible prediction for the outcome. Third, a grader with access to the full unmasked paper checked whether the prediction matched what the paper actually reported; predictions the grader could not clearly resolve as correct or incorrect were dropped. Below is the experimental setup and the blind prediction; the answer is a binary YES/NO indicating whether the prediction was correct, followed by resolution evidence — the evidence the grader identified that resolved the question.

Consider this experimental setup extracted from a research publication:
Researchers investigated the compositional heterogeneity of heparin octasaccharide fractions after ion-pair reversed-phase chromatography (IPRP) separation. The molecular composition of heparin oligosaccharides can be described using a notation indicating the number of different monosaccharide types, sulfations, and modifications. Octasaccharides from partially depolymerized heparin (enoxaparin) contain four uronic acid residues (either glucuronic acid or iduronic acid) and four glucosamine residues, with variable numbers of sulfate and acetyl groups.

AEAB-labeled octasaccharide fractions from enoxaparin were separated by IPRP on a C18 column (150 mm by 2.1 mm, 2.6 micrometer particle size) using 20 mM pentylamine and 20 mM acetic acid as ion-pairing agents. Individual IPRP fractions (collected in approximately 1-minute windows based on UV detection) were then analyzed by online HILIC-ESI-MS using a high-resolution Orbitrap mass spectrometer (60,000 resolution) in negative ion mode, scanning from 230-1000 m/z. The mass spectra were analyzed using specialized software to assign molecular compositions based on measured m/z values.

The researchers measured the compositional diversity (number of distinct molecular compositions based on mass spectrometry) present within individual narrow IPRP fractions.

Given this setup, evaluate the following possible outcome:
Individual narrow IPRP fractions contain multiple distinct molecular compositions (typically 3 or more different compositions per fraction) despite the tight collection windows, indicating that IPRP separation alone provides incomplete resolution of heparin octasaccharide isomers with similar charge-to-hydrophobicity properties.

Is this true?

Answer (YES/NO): YES